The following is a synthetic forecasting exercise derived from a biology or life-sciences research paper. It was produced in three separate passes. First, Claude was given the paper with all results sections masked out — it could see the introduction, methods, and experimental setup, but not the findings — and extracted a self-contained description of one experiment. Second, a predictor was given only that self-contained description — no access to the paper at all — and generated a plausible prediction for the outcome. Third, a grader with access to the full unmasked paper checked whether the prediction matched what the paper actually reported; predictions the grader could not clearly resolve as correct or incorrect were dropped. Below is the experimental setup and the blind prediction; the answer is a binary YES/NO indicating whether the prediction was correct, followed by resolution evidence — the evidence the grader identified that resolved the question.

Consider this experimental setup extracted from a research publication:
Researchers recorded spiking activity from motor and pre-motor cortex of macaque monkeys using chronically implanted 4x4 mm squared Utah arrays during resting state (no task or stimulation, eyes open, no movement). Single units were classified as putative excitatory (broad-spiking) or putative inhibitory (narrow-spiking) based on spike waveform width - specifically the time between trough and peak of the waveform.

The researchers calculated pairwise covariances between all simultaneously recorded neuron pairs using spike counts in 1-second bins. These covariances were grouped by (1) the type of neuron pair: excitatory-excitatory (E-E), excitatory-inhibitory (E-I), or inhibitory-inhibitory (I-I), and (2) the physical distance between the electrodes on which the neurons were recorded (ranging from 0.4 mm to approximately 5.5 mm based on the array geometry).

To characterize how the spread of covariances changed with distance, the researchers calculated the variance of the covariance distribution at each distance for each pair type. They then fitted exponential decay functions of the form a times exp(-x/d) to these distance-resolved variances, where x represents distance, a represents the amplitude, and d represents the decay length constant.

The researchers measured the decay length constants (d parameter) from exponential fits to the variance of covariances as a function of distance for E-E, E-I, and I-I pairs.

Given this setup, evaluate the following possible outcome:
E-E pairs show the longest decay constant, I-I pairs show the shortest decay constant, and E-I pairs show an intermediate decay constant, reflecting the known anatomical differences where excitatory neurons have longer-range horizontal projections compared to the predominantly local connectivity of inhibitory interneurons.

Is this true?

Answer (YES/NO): NO